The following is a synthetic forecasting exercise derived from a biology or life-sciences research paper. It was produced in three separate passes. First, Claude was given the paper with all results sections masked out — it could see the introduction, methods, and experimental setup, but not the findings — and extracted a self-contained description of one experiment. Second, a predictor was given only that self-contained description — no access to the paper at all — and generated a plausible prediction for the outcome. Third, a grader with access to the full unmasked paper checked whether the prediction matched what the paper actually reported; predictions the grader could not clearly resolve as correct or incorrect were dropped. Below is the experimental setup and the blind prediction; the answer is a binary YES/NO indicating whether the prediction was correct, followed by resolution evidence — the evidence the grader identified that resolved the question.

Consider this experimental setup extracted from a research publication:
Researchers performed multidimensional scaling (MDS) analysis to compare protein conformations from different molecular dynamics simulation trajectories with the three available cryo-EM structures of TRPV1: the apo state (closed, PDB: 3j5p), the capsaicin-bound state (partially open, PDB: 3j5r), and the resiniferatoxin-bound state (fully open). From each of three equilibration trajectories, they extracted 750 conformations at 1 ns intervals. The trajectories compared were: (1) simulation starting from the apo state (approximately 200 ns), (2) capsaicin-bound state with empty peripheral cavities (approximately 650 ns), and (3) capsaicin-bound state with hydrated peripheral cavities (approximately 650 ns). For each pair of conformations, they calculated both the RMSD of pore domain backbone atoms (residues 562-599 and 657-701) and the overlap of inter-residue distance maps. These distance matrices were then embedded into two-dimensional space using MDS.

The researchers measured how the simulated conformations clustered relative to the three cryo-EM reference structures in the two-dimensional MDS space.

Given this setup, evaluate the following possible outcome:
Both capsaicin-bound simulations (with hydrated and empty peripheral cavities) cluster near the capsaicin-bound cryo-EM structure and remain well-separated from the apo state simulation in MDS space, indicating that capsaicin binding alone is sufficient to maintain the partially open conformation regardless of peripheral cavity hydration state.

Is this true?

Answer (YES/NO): NO